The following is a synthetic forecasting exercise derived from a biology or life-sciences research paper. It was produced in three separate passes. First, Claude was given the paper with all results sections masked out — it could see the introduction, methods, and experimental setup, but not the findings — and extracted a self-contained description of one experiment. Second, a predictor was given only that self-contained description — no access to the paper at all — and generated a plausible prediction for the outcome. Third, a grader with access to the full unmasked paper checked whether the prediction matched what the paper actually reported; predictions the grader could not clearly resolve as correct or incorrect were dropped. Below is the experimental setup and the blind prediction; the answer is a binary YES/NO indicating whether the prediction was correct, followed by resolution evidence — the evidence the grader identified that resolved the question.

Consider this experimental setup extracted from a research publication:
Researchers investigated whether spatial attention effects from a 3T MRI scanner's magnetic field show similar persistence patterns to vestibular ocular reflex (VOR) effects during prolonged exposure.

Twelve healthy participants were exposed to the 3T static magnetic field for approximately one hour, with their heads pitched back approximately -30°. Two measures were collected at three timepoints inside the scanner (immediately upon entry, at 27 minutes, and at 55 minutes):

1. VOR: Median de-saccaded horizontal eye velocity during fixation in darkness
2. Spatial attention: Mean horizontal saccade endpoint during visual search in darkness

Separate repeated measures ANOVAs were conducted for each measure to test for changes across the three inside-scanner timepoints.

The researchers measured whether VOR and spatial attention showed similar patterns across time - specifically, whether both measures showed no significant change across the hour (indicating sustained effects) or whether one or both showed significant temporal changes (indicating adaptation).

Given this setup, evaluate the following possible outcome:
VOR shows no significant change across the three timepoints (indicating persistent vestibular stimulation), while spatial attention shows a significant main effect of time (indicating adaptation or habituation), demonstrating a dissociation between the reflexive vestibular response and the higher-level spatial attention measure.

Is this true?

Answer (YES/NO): NO